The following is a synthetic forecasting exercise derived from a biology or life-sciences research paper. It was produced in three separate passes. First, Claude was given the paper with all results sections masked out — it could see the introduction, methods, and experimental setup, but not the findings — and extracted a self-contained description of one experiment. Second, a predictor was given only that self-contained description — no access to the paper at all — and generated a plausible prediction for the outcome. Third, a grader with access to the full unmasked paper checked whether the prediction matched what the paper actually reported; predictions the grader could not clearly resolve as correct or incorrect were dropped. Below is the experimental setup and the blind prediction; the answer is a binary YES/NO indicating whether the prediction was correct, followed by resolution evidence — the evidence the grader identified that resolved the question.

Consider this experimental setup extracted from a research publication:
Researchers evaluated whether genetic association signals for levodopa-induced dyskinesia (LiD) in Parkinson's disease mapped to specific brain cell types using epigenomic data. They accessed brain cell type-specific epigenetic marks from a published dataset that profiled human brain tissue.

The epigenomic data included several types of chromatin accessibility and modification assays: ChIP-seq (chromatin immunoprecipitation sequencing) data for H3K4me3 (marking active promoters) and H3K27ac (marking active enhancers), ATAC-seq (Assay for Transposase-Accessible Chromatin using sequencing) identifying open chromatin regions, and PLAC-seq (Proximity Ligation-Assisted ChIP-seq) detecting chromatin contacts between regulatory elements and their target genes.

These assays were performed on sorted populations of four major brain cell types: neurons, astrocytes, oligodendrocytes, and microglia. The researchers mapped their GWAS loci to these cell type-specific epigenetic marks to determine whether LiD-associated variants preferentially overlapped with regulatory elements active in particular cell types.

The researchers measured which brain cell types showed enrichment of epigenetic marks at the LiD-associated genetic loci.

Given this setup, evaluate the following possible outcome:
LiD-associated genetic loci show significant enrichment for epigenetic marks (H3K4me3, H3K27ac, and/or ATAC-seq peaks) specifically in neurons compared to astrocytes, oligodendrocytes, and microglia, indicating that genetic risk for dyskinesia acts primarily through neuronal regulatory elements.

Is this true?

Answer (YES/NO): NO